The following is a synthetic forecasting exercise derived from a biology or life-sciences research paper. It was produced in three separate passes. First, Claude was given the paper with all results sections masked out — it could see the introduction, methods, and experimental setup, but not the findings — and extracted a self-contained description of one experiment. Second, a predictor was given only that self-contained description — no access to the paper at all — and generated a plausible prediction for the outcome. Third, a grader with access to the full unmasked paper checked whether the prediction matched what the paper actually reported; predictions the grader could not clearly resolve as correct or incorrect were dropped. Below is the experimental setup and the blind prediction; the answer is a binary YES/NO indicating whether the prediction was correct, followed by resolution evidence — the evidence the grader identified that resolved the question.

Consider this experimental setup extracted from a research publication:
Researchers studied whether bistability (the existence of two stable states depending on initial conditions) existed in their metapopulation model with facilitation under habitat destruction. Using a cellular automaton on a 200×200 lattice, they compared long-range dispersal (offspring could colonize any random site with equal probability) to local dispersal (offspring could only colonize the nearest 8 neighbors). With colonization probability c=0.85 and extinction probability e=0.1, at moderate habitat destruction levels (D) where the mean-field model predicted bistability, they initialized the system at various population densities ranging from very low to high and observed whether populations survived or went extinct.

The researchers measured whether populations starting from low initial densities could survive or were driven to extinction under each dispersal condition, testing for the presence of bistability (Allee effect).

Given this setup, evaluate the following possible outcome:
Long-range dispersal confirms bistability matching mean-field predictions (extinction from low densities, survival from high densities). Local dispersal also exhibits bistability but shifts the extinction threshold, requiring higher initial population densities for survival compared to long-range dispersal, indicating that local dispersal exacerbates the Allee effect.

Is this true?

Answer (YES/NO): NO